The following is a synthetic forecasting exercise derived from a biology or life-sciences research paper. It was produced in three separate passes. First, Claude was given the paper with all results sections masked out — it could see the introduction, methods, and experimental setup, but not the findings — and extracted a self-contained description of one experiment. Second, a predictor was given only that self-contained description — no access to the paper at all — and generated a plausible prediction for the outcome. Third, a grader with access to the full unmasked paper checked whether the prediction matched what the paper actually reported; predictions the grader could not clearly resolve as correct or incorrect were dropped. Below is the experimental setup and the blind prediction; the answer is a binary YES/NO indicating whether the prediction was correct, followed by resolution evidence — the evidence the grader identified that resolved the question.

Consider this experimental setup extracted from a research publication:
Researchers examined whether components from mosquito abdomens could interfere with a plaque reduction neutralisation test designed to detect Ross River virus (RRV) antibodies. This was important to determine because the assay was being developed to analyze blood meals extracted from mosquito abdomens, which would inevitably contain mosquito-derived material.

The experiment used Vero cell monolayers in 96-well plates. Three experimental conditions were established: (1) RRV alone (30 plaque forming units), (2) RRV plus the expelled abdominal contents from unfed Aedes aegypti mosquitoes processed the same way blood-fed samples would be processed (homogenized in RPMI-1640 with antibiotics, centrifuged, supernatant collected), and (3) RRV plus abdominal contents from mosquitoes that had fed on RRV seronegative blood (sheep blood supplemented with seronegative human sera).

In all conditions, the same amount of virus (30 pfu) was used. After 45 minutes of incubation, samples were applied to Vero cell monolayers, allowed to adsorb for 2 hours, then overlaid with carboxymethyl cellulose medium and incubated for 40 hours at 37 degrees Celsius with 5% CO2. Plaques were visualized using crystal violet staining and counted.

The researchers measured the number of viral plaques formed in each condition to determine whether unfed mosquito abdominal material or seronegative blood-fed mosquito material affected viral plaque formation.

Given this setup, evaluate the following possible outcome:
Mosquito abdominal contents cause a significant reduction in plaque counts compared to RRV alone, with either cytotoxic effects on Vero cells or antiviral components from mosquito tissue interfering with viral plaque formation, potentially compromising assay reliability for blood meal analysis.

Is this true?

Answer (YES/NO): NO